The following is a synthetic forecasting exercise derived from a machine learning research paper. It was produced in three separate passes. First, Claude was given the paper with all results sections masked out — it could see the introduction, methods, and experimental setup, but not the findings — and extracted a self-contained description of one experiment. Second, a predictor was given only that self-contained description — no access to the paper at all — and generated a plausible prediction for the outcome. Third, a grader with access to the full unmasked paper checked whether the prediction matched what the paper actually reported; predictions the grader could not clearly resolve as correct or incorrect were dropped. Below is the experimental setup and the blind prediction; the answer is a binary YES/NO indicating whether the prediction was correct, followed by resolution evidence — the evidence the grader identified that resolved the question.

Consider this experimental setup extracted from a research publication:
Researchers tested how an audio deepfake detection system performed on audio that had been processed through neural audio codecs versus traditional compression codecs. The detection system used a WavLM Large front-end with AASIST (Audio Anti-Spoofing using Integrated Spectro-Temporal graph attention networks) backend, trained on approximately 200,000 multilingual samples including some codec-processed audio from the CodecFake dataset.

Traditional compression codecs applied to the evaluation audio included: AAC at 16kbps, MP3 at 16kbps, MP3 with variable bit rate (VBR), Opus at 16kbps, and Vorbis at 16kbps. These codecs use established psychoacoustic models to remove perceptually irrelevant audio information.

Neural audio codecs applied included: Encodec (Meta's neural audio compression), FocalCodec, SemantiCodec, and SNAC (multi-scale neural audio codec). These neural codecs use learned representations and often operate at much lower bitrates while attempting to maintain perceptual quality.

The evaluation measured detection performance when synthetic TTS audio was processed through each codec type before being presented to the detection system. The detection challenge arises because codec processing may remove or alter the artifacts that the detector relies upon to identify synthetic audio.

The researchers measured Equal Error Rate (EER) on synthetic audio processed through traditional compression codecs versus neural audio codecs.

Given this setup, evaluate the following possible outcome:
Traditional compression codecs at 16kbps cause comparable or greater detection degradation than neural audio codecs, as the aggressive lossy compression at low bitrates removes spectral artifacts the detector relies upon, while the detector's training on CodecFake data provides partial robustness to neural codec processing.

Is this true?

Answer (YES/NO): YES